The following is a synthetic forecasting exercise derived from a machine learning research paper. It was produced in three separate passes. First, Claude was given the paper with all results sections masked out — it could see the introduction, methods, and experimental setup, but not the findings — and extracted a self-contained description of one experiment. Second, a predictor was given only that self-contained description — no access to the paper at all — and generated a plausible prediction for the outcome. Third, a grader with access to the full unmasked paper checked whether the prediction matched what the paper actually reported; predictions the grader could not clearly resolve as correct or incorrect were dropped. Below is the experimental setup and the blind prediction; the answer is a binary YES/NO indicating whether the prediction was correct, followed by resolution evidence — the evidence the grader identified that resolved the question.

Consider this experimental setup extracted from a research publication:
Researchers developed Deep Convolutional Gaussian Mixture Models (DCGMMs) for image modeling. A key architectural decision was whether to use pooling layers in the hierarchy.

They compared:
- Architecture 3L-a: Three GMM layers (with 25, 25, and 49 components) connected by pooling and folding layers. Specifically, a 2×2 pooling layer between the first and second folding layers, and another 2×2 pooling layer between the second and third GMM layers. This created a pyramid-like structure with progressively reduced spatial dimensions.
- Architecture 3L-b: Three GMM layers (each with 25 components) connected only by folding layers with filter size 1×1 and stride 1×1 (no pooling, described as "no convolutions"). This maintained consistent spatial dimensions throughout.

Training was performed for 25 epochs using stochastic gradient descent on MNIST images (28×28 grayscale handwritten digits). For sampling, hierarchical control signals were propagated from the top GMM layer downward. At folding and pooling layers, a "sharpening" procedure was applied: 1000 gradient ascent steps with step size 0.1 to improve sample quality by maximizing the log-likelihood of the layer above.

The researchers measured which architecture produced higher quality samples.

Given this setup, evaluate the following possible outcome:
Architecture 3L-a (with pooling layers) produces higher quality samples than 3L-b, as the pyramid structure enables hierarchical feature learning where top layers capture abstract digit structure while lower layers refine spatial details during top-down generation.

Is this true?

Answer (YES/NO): YES